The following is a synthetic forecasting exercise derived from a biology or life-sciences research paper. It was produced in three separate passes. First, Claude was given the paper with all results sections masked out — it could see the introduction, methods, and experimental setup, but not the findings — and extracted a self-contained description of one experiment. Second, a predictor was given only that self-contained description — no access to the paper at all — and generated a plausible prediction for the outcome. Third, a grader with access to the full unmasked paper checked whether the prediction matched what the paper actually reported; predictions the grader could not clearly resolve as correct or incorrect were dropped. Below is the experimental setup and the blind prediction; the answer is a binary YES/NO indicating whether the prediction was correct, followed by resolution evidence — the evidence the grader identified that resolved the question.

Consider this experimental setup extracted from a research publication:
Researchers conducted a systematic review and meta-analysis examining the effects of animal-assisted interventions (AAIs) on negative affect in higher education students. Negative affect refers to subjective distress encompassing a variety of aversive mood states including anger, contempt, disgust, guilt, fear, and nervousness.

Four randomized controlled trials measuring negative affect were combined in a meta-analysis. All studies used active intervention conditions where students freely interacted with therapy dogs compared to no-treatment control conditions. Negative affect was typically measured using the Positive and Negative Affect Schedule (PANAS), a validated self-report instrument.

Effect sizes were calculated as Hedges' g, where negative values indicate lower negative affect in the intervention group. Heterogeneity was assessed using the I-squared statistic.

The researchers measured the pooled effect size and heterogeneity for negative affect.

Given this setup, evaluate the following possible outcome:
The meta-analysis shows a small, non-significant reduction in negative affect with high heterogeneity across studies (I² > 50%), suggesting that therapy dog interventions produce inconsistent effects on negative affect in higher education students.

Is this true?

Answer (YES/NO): YES